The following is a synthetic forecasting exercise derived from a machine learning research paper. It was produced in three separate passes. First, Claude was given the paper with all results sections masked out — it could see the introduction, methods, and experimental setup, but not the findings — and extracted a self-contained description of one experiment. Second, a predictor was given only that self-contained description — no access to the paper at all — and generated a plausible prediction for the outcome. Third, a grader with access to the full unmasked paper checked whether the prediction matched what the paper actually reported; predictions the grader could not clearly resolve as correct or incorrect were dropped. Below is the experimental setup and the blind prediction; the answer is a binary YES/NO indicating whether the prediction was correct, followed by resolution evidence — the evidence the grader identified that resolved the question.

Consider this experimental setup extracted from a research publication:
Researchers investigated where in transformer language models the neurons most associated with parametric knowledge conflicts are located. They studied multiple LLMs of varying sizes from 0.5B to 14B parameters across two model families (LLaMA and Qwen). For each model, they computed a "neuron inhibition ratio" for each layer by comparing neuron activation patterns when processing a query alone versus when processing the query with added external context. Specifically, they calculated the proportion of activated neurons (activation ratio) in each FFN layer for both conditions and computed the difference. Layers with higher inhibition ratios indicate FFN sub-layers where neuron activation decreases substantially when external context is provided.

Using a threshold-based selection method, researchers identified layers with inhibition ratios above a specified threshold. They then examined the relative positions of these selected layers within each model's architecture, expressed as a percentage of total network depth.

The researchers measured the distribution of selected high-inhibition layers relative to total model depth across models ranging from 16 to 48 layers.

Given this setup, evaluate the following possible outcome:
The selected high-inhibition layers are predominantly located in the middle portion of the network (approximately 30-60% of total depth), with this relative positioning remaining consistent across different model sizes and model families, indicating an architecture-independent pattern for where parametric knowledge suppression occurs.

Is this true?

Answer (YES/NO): NO